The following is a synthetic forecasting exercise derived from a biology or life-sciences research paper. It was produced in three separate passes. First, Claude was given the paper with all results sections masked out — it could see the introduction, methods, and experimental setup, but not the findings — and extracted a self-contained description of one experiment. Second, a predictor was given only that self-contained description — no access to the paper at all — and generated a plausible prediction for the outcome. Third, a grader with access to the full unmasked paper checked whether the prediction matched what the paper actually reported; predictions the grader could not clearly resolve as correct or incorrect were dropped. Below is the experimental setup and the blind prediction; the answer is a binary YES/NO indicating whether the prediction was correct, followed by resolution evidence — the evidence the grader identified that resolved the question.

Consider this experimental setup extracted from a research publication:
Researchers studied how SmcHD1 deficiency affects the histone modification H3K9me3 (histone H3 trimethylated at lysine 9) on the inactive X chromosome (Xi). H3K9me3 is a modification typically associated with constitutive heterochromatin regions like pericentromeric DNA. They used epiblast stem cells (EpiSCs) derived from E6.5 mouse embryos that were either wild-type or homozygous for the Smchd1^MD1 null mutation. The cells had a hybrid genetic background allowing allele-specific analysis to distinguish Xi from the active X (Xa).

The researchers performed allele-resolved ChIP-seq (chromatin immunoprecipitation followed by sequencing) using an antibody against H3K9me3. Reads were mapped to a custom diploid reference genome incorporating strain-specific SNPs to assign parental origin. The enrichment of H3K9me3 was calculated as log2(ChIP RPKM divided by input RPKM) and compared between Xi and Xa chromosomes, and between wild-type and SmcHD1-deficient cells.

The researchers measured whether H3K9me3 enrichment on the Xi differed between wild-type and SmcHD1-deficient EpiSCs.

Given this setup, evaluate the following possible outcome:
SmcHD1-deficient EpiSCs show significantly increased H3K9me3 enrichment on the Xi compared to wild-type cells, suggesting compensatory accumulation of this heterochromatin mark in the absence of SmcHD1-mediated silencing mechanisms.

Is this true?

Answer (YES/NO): NO